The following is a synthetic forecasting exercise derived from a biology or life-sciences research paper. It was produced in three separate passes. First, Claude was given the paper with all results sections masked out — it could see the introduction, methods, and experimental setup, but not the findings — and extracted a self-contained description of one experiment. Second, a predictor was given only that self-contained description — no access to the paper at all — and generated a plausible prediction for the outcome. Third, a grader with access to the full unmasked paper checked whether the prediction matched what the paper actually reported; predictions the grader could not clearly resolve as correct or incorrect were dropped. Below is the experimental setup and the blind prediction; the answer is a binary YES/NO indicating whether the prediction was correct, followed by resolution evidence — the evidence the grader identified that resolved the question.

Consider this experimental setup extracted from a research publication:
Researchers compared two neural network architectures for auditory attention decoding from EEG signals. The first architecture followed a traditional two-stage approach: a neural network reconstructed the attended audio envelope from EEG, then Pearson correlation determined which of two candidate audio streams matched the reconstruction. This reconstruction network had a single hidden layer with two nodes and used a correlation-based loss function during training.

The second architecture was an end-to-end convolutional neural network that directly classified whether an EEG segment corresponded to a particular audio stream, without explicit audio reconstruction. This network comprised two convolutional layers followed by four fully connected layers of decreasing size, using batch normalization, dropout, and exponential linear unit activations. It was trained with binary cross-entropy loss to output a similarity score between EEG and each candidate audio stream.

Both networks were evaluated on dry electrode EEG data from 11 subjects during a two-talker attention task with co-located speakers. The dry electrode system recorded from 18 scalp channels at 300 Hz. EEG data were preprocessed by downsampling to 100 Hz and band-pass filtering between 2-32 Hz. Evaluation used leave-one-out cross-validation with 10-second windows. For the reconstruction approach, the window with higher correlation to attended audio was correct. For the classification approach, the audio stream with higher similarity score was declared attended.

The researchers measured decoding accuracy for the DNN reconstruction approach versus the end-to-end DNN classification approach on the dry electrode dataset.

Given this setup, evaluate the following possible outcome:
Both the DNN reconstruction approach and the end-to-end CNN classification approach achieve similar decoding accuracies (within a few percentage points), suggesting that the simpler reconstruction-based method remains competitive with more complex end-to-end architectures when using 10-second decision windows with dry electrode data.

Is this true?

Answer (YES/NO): NO